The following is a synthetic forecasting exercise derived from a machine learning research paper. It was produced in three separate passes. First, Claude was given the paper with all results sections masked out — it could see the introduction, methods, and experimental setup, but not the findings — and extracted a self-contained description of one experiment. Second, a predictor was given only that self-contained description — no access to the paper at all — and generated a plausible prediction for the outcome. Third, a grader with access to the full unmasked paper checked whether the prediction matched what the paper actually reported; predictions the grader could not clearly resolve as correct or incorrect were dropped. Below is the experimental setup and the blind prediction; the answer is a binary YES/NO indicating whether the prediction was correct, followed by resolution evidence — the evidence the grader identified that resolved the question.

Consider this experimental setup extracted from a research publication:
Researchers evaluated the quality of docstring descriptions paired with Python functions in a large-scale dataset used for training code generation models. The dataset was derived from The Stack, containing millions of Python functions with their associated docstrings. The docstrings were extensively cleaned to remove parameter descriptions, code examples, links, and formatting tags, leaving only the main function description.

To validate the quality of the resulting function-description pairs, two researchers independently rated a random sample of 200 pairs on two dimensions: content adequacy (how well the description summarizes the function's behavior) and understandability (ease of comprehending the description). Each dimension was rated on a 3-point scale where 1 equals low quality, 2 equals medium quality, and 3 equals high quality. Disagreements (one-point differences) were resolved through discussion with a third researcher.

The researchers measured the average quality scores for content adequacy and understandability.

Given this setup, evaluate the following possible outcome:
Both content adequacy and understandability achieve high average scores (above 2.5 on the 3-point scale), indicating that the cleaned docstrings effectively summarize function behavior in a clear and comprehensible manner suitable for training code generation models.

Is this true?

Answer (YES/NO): YES